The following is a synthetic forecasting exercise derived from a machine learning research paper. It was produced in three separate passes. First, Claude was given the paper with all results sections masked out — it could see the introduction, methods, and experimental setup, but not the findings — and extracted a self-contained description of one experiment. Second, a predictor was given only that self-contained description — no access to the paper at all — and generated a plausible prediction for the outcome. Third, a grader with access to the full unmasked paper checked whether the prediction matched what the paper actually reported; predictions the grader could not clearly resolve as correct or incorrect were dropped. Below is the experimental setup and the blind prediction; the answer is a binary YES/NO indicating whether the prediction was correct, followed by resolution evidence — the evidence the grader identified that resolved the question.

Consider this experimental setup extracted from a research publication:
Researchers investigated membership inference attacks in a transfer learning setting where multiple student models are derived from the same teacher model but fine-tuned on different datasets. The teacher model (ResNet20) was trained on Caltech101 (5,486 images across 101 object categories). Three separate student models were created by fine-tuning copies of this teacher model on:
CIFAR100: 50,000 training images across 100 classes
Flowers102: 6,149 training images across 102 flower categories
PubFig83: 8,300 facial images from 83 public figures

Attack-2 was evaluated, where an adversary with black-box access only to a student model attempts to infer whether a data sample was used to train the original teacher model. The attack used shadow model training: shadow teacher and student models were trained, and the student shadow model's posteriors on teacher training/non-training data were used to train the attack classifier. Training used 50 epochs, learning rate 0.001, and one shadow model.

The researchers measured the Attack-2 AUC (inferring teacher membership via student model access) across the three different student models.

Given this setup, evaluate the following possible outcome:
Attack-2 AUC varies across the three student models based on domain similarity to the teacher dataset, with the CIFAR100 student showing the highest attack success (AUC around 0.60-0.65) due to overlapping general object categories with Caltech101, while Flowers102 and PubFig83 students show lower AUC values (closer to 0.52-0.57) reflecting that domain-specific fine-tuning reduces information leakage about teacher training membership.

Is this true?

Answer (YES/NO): NO